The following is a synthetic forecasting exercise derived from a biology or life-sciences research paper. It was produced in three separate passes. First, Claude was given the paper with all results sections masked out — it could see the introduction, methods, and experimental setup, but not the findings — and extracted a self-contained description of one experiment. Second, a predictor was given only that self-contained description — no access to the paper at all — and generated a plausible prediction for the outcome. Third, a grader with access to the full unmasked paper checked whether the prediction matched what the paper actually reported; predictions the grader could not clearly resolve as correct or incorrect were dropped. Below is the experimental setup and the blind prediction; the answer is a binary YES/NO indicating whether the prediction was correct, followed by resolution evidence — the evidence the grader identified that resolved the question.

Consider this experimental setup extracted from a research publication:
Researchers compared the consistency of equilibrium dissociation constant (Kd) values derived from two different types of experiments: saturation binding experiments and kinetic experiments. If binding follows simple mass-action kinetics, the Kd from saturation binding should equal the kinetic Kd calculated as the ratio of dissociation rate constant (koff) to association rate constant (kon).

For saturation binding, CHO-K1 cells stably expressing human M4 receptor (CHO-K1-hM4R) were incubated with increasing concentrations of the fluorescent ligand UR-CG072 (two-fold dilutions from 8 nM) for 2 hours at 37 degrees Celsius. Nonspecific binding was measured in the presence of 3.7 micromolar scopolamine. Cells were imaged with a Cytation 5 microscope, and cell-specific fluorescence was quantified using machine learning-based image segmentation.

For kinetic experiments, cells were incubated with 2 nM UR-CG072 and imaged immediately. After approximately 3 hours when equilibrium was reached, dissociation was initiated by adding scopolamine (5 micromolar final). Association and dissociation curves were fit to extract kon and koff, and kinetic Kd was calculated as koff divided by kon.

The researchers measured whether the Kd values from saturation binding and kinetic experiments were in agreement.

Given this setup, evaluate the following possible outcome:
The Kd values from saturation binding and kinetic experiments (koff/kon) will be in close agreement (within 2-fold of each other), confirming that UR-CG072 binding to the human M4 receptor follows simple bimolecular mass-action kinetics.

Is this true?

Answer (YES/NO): YES